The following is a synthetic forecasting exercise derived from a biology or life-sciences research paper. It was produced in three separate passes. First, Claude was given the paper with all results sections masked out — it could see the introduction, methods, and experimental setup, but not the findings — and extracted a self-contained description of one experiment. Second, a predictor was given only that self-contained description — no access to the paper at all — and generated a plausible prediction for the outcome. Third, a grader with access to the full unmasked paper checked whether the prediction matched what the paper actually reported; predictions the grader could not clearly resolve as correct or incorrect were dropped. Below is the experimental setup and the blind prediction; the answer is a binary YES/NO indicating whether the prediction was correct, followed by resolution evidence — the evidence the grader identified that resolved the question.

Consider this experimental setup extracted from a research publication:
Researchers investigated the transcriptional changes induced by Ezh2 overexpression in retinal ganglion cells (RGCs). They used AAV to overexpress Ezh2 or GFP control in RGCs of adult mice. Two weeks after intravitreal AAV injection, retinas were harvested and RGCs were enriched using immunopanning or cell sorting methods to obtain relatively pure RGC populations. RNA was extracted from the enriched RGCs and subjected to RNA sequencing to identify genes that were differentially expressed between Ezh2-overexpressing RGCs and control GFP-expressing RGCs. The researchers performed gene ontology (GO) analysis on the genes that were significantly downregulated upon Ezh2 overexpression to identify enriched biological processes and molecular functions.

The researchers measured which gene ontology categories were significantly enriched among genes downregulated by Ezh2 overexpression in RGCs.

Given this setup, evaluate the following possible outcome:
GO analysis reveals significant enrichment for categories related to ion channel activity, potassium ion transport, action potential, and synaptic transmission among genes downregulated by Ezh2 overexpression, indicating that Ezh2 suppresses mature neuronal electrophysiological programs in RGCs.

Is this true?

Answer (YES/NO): YES